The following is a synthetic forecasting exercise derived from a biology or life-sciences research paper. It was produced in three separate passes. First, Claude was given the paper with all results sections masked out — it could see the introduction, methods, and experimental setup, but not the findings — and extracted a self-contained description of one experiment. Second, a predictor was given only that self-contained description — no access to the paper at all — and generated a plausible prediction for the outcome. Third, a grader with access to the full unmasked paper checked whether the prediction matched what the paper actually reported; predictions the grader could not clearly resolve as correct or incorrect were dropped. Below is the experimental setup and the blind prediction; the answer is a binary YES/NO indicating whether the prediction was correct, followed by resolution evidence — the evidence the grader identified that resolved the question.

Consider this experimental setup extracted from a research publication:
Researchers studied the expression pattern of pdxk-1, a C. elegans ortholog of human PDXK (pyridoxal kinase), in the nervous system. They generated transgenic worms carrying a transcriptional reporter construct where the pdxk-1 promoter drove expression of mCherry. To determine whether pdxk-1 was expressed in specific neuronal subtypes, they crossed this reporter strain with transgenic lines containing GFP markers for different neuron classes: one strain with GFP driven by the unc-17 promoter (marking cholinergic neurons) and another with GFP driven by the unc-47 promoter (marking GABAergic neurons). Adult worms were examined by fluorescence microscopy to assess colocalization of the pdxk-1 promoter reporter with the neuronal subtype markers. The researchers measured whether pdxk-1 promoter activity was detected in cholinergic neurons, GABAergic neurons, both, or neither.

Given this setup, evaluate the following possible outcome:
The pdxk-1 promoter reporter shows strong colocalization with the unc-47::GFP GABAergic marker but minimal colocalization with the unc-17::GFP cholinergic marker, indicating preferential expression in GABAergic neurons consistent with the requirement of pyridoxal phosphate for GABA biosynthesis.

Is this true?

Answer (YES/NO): NO